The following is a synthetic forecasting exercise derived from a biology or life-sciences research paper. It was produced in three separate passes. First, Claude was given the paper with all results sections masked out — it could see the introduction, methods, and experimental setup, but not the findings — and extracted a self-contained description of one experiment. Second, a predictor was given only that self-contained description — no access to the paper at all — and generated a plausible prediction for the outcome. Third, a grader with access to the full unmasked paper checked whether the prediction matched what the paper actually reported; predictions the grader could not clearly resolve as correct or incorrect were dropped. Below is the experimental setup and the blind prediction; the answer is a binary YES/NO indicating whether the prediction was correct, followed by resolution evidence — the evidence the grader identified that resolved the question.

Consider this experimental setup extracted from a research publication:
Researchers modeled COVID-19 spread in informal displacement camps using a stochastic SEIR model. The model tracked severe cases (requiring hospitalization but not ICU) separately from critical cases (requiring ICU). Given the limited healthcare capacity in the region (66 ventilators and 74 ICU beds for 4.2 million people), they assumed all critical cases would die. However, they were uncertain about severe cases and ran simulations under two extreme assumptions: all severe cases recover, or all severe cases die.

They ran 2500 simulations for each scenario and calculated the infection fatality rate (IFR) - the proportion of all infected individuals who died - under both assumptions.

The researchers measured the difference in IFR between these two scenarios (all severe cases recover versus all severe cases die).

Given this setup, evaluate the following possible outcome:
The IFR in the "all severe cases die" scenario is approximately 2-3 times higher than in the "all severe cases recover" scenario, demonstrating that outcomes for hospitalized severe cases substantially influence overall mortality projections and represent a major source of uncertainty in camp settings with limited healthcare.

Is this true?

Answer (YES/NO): NO